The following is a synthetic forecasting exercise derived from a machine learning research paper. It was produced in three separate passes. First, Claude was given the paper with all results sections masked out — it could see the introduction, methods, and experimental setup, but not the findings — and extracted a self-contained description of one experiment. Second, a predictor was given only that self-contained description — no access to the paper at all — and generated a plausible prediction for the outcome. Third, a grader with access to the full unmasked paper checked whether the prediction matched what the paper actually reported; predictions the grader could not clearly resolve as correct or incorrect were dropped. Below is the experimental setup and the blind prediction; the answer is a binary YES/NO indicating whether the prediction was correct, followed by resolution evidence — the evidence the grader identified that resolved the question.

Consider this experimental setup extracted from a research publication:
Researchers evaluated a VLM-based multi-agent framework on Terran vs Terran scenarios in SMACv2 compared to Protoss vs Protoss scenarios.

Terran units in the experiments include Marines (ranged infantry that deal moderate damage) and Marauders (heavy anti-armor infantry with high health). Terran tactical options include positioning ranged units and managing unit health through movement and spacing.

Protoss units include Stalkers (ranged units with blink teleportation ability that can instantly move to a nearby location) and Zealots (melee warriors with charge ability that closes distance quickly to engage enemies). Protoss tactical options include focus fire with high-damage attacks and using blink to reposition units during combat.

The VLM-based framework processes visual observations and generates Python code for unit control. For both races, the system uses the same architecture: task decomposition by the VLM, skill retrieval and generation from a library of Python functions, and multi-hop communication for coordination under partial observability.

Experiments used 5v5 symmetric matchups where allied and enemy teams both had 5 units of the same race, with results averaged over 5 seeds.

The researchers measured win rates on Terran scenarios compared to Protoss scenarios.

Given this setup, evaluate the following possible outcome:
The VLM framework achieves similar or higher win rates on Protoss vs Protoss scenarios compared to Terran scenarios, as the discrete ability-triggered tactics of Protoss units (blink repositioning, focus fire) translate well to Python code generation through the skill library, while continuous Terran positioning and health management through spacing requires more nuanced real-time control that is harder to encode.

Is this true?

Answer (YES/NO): YES